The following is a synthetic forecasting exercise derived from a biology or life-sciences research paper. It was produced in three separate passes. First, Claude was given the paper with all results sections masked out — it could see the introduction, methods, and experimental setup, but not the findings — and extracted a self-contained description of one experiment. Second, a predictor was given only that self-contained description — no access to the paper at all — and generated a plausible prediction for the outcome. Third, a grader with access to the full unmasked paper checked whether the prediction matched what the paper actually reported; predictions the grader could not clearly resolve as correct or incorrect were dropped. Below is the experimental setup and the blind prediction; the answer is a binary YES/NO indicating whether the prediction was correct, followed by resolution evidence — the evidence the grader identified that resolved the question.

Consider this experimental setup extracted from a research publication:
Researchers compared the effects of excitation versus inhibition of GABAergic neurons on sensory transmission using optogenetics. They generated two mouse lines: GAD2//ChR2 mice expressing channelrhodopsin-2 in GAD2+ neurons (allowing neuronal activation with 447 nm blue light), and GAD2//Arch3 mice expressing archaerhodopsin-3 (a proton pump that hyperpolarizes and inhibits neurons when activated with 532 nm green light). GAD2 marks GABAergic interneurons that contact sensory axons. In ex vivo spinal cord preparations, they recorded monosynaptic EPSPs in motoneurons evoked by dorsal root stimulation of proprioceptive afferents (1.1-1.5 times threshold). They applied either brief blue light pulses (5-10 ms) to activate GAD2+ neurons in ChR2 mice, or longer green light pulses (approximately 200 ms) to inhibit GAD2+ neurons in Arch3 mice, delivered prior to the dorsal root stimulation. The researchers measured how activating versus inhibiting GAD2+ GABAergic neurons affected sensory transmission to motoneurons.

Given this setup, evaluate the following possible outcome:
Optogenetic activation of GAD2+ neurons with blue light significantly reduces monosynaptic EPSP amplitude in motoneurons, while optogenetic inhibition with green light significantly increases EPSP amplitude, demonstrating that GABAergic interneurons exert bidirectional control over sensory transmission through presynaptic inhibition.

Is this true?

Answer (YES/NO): NO